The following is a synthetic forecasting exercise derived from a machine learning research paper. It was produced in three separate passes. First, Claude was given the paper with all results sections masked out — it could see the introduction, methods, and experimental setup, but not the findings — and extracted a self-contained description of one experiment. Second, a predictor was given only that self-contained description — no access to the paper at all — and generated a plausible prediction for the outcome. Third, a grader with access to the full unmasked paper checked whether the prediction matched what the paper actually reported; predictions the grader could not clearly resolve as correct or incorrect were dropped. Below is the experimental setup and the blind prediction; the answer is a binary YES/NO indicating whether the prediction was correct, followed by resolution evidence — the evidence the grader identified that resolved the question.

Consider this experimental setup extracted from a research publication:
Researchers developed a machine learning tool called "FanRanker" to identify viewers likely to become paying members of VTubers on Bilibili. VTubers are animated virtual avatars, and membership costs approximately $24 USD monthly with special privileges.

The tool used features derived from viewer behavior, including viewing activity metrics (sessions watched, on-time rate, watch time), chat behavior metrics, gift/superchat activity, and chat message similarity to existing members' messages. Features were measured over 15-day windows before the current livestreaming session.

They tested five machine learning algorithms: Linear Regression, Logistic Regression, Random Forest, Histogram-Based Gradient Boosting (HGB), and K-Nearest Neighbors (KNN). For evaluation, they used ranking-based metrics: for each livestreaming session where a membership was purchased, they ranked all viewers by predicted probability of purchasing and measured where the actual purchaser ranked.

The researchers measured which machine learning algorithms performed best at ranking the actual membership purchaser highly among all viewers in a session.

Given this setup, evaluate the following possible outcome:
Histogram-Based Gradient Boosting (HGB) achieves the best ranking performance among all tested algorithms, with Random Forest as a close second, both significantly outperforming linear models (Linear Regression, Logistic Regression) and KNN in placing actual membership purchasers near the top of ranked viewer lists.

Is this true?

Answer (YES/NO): NO